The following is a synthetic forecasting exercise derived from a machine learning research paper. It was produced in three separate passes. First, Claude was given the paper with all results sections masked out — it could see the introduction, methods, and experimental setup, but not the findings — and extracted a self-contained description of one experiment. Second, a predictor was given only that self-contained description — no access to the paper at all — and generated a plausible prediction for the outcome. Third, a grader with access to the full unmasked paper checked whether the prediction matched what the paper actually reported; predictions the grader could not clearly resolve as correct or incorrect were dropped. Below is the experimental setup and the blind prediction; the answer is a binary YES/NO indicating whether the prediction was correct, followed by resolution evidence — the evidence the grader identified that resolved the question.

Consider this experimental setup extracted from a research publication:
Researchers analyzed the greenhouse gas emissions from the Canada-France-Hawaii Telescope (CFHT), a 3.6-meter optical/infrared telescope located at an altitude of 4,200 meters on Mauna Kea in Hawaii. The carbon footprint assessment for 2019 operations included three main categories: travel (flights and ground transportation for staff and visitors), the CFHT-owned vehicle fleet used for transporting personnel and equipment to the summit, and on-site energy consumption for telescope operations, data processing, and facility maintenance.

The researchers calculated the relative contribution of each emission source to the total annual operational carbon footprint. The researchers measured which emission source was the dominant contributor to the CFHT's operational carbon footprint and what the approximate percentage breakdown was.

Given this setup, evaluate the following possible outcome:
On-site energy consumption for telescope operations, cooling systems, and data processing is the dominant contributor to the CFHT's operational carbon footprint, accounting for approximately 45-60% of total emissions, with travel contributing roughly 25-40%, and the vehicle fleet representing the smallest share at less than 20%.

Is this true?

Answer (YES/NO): NO